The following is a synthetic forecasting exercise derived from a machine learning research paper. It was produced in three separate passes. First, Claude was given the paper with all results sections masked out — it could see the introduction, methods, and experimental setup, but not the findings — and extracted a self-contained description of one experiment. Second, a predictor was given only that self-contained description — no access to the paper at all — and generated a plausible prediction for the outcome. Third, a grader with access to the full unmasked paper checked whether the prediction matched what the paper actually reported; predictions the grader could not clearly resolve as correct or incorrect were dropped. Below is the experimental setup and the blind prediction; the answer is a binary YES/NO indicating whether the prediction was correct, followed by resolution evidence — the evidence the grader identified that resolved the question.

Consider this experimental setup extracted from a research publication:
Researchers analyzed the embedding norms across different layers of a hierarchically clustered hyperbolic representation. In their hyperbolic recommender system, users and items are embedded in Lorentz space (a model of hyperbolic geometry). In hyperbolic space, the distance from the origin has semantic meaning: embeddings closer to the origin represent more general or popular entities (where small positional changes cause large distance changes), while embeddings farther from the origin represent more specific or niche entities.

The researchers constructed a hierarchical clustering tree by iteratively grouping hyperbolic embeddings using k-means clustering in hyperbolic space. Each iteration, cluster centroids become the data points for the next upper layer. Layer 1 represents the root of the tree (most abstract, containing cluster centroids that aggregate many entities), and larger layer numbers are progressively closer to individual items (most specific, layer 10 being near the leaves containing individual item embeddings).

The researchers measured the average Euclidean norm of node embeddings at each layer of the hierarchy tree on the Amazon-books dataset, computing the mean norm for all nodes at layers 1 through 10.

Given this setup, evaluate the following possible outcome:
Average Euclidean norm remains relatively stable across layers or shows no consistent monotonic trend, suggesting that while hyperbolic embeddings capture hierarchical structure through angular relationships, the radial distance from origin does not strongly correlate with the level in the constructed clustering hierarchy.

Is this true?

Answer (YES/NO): NO